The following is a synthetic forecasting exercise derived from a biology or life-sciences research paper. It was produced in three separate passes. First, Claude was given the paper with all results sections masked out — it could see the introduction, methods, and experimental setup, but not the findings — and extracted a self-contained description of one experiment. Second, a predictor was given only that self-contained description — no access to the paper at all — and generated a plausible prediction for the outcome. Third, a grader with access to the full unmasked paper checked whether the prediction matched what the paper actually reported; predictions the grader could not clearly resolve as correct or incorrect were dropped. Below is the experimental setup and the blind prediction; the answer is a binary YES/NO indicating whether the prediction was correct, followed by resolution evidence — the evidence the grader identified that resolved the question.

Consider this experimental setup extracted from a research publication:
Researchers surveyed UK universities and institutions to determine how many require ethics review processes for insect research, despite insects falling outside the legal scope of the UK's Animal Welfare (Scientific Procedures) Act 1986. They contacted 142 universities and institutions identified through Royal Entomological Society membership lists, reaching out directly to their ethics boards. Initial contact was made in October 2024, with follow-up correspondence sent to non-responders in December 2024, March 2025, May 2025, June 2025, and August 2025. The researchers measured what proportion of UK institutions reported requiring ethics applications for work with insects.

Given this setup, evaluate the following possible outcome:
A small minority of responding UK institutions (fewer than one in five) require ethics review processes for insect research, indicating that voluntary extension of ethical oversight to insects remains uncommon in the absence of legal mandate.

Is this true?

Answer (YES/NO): NO